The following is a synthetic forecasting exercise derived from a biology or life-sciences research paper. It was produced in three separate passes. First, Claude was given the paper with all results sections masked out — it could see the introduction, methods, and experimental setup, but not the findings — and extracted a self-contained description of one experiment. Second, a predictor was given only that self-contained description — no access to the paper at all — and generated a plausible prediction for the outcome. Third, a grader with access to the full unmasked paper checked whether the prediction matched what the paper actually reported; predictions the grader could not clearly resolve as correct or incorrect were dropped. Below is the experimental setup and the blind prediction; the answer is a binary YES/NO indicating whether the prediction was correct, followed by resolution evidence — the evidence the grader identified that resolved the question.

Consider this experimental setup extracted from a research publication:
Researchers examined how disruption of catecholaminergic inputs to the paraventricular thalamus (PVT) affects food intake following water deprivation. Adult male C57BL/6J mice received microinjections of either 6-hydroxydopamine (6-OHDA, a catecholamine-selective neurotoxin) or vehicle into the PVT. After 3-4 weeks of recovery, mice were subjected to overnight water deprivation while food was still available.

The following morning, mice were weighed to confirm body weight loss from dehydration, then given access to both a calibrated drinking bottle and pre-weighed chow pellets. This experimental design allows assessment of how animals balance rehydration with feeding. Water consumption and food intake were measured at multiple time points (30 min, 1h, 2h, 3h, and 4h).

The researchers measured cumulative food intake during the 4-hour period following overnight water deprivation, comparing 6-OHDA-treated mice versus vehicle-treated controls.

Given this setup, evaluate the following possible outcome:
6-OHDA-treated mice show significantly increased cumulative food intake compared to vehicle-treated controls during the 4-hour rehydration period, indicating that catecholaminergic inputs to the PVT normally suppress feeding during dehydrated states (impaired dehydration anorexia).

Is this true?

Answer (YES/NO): YES